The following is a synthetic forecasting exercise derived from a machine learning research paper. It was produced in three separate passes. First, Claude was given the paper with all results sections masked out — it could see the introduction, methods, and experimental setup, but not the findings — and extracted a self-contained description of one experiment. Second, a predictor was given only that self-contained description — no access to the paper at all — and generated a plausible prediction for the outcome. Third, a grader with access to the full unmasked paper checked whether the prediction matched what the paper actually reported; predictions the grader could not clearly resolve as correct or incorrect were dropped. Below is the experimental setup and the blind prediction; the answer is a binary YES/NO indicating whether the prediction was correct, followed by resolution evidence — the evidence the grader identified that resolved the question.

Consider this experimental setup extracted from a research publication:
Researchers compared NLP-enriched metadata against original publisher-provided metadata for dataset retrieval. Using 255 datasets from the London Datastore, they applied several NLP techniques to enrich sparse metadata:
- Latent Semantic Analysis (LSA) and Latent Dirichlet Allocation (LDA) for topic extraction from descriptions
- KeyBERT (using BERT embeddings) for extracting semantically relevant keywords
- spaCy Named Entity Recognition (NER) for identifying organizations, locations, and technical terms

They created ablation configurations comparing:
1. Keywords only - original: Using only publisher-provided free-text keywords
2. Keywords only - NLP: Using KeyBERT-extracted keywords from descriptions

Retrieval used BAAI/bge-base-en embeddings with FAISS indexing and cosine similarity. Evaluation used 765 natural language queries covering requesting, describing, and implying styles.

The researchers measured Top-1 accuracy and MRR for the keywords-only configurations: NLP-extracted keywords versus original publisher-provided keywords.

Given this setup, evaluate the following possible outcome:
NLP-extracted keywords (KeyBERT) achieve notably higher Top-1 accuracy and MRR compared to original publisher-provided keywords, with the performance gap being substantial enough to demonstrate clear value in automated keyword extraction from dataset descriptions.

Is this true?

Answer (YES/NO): YES